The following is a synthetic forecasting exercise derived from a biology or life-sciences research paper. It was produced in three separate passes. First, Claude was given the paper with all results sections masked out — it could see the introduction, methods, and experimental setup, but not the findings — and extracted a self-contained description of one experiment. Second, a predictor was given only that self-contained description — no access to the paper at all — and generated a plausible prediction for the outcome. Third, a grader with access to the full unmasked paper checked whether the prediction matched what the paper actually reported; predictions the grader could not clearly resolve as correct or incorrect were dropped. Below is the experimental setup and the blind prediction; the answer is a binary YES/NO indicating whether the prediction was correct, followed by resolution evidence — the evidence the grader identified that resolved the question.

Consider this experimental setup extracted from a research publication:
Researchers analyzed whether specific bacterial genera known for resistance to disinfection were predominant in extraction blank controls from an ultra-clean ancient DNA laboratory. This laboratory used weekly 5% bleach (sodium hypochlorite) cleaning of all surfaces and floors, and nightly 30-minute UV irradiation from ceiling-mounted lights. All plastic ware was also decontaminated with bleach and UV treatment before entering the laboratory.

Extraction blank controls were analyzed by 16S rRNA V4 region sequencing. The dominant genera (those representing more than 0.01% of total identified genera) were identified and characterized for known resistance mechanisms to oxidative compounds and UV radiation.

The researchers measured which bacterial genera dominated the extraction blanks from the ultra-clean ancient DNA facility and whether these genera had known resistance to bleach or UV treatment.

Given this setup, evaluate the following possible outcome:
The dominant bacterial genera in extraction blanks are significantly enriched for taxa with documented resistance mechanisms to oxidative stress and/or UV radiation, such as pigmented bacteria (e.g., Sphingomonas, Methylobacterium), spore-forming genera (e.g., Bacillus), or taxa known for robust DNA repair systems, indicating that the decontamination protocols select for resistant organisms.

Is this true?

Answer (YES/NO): NO